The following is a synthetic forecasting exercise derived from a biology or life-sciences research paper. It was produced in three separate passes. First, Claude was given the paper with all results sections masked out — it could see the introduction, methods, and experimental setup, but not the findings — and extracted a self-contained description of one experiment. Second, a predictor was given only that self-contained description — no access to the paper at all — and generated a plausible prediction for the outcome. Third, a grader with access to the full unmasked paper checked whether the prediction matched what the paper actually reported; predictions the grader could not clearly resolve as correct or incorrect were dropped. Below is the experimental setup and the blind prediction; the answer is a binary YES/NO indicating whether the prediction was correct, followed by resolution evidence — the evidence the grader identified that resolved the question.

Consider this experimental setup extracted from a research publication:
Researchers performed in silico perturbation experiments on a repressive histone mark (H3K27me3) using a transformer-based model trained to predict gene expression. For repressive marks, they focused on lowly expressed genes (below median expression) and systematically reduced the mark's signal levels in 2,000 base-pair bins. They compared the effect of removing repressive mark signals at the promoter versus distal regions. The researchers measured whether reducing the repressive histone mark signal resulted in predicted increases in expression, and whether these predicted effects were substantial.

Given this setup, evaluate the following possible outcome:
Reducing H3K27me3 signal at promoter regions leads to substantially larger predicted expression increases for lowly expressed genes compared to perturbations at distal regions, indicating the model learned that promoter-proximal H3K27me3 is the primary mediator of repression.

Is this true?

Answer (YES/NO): NO